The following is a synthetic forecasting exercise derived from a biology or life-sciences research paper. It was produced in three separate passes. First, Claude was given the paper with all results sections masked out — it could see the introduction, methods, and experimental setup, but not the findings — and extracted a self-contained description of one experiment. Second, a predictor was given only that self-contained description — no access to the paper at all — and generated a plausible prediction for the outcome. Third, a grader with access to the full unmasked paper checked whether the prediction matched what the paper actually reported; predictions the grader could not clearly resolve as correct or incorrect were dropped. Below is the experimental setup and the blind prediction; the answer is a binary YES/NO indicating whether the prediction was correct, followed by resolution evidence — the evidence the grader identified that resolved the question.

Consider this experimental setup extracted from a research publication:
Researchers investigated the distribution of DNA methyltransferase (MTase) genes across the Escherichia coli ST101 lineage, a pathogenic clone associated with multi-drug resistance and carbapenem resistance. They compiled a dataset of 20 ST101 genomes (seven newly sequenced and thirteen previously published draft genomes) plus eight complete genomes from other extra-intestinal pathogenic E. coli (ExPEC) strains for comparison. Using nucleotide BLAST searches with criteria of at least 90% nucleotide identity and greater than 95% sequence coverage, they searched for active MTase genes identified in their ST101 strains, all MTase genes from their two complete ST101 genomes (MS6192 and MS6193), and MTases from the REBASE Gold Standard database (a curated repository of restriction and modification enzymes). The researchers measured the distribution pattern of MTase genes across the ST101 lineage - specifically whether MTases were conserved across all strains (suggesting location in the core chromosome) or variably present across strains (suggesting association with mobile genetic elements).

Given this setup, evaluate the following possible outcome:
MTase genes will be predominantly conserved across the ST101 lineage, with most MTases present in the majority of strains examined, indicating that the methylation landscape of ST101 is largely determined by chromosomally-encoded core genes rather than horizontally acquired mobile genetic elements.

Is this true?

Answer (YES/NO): NO